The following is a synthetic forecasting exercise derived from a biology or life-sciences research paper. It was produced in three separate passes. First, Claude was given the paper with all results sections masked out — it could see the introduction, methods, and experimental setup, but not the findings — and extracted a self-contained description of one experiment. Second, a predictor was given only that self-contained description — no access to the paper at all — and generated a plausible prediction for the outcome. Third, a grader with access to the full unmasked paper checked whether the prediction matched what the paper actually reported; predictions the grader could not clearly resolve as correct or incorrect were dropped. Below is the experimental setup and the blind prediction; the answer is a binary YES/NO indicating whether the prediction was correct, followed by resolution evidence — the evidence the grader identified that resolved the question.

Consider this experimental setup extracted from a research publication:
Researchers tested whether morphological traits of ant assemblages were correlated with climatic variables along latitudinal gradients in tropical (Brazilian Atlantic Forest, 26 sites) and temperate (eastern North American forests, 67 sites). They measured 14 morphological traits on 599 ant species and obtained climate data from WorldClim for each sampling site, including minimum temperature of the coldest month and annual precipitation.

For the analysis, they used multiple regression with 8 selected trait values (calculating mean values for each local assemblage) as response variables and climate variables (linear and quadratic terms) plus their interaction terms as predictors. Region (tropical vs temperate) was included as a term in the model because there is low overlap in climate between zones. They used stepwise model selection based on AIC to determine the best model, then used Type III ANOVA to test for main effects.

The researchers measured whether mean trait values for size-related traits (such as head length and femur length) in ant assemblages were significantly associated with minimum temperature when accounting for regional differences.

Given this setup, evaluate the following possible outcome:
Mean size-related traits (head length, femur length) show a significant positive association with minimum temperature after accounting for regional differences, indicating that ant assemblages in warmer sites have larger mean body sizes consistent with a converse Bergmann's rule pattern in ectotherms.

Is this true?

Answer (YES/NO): NO